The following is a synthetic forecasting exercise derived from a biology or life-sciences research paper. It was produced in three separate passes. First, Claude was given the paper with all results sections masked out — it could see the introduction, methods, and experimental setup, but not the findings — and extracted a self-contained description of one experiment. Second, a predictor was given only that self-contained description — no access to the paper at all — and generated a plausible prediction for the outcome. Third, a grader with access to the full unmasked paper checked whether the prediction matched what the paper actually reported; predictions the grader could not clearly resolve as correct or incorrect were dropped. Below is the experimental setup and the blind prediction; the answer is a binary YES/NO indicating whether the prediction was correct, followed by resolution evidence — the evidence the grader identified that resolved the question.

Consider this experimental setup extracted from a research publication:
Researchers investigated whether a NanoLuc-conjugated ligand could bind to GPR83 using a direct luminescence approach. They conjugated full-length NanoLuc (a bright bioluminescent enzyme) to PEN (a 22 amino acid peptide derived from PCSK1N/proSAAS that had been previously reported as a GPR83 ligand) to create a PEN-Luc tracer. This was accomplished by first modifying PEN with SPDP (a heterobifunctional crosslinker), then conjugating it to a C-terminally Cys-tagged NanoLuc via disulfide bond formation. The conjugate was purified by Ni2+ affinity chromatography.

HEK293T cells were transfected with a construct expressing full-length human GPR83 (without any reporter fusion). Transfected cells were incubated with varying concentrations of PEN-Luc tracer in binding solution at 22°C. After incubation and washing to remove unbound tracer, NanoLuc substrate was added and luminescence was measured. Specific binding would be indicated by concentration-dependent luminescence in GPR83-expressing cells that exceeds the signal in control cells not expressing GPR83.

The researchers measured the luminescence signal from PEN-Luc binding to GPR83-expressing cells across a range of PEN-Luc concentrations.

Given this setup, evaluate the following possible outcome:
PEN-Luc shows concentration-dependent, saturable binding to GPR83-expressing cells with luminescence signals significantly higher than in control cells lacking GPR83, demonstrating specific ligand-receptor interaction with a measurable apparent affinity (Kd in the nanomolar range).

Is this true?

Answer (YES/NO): NO